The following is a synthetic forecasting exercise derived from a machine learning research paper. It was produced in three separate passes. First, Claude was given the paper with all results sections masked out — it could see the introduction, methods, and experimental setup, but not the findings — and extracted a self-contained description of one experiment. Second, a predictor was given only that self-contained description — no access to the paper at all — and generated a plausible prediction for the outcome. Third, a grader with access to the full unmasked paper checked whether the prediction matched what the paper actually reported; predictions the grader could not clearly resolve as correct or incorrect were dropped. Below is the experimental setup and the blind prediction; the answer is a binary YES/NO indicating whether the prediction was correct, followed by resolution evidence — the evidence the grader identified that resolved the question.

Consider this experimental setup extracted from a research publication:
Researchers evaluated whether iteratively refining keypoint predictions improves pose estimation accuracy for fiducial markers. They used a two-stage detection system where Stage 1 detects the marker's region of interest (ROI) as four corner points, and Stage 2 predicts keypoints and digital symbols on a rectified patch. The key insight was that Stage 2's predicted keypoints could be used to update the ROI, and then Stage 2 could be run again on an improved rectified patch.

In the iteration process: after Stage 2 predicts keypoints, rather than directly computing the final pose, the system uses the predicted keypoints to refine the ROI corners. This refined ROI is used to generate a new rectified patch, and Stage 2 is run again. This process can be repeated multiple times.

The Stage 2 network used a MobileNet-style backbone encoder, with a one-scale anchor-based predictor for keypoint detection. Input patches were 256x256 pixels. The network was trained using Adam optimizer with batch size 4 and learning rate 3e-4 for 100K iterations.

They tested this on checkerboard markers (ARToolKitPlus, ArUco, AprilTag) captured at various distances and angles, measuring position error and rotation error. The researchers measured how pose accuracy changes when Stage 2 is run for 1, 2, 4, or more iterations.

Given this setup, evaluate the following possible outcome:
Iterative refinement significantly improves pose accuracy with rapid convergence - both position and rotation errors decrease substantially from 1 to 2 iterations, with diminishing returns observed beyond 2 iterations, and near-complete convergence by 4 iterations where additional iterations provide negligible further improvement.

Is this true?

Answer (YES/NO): YES